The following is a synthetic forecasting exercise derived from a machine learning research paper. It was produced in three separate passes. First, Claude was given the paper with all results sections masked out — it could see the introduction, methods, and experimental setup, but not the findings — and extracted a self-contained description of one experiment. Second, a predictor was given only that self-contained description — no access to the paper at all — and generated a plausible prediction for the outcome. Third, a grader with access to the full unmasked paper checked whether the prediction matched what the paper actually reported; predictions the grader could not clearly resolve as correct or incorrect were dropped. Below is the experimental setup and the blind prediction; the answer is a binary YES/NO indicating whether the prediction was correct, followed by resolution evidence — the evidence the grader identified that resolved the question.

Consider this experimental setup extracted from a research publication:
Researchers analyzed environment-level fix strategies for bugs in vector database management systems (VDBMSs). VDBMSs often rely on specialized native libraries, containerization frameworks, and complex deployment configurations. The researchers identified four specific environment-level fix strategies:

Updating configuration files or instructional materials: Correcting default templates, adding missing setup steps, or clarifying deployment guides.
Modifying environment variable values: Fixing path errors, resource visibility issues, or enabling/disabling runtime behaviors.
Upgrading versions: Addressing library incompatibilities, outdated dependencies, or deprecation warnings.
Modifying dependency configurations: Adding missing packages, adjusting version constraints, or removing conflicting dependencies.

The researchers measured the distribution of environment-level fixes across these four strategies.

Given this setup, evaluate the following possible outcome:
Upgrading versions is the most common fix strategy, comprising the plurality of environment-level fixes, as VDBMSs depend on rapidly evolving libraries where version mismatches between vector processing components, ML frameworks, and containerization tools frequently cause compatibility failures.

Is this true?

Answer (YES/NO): NO